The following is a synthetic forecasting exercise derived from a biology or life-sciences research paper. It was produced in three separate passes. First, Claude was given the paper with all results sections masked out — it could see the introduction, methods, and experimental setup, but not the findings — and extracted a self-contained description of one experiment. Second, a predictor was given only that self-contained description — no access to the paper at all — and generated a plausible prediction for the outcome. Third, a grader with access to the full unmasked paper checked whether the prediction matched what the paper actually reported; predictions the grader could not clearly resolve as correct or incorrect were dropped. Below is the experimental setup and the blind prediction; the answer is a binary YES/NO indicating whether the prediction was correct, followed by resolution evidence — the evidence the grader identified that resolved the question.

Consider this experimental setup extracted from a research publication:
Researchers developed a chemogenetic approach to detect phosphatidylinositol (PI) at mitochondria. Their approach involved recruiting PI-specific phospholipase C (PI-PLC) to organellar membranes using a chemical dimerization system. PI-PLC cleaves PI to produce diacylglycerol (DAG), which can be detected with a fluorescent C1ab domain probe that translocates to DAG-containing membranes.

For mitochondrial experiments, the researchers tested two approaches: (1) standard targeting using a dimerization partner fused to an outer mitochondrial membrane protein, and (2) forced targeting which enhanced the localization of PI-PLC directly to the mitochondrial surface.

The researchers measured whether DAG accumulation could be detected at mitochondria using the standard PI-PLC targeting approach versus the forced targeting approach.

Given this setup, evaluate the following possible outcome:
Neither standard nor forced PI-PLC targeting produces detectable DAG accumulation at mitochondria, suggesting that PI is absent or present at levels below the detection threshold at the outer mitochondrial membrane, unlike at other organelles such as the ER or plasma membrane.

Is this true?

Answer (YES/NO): NO